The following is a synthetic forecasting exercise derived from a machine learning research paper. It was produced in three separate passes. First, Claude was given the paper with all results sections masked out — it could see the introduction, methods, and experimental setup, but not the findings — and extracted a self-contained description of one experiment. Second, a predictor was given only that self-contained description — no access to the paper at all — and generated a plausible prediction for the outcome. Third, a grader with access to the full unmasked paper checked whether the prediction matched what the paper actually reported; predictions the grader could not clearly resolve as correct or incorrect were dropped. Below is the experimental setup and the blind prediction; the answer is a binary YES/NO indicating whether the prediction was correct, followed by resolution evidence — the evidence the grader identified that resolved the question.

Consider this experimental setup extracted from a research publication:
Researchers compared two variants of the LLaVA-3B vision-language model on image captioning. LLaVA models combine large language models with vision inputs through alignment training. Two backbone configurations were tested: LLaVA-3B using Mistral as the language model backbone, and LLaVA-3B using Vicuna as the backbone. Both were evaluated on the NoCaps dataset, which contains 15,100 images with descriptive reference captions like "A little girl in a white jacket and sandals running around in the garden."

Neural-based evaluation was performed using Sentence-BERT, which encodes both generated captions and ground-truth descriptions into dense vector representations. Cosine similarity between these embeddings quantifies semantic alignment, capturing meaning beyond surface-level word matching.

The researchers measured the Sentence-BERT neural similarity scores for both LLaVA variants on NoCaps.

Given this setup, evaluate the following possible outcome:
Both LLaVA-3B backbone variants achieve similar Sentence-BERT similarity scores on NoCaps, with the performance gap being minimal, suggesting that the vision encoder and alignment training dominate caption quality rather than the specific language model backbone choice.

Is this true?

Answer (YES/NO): YES